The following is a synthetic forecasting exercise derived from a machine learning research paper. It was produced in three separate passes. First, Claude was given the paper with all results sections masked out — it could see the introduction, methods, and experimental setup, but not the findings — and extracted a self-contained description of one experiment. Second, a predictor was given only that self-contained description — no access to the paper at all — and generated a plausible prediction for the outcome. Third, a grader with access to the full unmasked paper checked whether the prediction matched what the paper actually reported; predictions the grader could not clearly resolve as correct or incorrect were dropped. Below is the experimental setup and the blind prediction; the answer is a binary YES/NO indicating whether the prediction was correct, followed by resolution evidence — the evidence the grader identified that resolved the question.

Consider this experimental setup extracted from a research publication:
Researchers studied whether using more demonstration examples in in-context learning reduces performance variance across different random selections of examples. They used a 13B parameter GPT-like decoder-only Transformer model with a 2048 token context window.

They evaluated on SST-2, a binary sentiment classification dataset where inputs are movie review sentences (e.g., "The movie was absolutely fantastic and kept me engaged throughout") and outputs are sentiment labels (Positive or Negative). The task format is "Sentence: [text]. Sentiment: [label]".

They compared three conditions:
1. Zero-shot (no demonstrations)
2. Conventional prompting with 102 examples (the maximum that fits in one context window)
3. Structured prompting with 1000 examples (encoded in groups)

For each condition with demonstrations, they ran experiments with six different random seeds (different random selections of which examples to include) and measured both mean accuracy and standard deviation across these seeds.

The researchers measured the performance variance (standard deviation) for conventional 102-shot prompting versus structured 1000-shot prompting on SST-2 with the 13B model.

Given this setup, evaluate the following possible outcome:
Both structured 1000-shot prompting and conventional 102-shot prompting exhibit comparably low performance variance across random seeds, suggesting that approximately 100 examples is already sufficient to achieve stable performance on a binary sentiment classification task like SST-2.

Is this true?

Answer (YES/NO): NO